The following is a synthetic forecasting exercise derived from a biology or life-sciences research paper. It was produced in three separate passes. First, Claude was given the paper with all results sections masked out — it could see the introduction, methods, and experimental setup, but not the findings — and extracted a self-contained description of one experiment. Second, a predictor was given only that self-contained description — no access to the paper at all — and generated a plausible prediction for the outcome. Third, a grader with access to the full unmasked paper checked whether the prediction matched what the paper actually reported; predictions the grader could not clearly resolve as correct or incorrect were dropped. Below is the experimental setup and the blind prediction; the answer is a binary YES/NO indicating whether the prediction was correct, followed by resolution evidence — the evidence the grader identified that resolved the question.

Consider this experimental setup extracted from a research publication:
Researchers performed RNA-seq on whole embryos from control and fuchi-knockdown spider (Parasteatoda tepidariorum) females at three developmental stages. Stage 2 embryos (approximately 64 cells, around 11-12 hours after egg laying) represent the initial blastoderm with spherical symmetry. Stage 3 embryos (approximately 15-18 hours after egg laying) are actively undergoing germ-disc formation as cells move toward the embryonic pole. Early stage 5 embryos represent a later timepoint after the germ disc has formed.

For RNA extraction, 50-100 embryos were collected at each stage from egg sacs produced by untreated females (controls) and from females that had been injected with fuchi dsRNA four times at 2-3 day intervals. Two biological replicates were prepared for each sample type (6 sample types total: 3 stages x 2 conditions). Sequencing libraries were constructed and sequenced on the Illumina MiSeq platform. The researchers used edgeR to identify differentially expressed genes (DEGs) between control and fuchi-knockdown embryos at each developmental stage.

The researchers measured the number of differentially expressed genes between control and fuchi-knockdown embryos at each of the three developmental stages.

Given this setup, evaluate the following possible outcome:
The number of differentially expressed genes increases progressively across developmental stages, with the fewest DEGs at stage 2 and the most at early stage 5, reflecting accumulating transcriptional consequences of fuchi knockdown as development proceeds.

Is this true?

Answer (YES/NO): YES